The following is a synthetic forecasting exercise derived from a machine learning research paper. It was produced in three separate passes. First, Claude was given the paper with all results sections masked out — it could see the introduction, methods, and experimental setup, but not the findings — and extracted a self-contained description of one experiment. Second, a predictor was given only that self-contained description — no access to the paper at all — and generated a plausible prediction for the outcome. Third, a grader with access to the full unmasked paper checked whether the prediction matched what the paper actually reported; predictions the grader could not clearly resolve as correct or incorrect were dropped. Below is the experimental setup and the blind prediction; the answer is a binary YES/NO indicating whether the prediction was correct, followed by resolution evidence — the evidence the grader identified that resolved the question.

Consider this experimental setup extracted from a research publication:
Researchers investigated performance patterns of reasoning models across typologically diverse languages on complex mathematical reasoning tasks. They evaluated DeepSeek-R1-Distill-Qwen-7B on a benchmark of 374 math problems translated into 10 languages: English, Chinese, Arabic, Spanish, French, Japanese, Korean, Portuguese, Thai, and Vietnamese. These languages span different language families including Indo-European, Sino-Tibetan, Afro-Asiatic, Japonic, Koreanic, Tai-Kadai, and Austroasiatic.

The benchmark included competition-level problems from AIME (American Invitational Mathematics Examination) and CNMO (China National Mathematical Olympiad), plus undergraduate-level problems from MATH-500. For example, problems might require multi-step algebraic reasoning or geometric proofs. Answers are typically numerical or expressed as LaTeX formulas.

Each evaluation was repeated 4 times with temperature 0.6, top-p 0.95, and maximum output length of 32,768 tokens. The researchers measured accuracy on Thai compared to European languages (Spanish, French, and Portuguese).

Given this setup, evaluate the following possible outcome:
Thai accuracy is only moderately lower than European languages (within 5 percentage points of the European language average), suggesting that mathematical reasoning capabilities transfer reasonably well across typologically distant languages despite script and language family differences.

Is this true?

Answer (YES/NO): NO